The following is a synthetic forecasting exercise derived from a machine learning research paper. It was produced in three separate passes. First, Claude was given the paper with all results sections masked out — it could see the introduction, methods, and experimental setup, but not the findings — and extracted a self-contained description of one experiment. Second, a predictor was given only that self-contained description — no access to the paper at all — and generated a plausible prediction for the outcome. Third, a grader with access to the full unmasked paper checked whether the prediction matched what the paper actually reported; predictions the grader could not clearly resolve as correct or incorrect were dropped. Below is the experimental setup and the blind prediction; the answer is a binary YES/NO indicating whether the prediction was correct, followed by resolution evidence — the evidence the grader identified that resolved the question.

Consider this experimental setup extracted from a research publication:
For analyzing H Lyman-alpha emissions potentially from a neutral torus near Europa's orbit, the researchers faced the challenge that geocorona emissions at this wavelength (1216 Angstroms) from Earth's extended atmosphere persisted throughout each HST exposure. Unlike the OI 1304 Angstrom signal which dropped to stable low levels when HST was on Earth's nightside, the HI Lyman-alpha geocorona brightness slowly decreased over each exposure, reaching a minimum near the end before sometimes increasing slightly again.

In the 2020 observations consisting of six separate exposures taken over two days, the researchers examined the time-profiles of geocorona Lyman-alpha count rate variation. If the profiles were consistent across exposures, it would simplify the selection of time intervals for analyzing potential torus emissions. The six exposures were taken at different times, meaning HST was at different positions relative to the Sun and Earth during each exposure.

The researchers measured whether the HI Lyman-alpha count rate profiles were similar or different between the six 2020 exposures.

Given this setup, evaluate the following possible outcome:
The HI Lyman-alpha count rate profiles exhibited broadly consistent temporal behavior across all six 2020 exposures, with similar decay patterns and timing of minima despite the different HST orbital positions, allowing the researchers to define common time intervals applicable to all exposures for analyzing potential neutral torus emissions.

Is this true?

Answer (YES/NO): NO